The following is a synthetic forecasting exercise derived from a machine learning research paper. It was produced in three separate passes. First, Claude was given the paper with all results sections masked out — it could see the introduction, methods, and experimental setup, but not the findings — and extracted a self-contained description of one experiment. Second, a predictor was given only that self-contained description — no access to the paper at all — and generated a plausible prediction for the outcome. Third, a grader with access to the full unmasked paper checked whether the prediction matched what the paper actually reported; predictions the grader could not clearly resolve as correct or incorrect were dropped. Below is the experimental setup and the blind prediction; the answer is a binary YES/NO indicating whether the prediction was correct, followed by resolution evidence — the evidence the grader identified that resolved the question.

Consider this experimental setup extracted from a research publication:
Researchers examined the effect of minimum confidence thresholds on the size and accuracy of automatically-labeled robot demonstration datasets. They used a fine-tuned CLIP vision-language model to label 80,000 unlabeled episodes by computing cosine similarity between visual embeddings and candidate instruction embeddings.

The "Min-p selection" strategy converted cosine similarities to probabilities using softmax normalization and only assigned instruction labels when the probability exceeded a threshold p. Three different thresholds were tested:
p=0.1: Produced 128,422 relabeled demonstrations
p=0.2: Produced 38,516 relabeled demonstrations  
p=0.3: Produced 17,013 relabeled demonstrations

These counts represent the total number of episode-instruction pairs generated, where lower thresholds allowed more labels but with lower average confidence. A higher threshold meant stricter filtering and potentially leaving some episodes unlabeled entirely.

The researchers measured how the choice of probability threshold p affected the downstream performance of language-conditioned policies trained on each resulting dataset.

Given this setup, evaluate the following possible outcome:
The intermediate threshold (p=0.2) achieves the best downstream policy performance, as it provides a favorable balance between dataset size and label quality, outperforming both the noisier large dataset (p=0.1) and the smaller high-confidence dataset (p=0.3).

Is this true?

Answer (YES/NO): YES